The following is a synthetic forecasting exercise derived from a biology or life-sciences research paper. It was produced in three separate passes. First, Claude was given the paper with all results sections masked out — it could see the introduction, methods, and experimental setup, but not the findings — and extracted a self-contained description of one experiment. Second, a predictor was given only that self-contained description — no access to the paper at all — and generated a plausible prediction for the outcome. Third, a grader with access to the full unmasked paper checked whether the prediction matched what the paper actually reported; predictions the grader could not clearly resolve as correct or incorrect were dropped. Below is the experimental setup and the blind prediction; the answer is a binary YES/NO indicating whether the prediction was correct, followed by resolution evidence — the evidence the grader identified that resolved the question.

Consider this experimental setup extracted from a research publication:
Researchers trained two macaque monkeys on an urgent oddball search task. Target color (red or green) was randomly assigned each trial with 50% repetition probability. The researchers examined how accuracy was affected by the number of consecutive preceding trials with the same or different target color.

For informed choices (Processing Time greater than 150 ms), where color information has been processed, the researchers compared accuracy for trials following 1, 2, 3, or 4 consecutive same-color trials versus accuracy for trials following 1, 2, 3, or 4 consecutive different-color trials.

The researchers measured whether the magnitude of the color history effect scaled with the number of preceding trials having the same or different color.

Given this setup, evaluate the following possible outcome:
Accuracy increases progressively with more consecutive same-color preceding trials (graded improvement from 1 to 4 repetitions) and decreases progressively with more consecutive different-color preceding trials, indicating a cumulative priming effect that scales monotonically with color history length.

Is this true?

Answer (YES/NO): YES